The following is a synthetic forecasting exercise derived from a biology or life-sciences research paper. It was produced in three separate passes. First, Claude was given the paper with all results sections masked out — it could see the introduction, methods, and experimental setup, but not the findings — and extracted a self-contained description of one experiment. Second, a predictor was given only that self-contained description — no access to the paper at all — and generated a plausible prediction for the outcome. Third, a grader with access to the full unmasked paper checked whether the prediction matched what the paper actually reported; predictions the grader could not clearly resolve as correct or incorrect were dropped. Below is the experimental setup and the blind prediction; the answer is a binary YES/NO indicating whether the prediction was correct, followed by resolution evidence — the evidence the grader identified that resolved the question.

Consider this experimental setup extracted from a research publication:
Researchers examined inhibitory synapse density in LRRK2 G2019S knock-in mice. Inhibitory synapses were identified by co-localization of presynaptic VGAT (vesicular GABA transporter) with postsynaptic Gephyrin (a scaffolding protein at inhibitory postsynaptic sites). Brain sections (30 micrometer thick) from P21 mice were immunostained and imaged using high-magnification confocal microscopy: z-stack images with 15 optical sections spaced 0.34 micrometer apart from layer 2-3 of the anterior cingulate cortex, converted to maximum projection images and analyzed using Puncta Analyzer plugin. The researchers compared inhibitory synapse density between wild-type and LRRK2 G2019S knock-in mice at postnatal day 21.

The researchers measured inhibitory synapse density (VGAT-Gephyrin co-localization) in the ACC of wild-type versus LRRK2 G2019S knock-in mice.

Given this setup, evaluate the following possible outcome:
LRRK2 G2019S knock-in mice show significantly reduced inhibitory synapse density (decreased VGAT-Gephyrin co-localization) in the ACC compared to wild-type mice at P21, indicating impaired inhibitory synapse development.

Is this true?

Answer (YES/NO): NO